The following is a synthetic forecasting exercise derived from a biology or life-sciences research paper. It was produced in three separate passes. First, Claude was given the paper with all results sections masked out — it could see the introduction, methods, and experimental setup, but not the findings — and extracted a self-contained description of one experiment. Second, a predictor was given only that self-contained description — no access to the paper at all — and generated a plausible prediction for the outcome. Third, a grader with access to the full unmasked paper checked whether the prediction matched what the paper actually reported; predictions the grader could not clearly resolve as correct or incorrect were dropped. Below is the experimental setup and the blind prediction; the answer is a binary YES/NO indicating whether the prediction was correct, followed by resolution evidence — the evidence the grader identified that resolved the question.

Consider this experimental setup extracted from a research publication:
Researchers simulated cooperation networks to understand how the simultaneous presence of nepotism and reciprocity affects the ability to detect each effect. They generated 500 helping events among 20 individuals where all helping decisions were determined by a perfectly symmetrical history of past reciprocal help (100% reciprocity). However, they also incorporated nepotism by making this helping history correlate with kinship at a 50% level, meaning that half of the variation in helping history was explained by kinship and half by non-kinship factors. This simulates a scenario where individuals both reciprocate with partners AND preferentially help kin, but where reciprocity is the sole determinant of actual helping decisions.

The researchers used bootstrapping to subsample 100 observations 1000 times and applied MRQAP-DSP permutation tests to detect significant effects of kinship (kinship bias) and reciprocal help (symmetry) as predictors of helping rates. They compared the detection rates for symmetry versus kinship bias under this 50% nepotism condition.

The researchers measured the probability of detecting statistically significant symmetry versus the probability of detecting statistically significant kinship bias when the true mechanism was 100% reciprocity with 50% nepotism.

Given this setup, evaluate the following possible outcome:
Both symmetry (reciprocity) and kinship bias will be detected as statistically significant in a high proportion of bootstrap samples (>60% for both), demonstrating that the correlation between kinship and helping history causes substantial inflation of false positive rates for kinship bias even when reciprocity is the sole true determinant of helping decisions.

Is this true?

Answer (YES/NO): NO